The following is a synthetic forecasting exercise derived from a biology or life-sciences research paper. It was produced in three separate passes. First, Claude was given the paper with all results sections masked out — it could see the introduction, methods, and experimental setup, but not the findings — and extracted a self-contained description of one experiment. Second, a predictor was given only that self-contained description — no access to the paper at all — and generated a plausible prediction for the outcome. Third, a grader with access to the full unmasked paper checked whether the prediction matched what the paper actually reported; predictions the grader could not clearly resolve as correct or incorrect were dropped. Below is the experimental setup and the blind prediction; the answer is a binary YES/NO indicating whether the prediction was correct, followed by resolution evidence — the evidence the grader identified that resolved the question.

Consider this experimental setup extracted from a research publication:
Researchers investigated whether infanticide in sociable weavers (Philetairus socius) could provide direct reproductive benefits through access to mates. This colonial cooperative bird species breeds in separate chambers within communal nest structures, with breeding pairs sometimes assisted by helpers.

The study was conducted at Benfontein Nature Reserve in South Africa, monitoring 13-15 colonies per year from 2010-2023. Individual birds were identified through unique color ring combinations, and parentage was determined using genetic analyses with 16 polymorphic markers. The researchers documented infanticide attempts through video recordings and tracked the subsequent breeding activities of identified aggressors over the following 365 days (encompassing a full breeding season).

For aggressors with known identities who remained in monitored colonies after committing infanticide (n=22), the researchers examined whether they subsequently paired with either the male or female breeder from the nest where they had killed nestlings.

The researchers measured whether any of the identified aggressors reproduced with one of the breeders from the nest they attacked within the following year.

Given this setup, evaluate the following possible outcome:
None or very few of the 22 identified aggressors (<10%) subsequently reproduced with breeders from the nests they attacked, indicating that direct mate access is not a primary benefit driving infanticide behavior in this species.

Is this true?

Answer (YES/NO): YES